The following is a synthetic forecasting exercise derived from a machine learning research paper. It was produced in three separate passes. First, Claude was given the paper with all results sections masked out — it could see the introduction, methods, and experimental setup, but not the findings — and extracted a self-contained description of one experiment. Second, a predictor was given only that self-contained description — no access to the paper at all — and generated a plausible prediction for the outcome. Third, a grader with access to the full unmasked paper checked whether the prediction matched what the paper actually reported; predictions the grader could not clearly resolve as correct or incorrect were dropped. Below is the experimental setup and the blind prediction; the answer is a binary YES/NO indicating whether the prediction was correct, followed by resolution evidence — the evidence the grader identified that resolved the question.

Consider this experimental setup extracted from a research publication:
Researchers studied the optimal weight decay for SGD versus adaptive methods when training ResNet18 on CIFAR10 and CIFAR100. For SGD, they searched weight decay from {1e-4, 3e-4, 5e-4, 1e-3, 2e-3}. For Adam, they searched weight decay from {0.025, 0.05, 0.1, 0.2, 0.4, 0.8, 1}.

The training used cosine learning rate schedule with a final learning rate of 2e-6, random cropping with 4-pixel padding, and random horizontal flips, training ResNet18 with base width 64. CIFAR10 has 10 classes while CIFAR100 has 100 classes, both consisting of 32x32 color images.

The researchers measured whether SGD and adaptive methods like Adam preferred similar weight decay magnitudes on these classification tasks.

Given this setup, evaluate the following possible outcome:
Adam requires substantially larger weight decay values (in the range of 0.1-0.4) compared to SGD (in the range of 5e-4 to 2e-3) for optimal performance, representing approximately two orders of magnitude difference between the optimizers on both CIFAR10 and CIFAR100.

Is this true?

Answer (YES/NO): NO